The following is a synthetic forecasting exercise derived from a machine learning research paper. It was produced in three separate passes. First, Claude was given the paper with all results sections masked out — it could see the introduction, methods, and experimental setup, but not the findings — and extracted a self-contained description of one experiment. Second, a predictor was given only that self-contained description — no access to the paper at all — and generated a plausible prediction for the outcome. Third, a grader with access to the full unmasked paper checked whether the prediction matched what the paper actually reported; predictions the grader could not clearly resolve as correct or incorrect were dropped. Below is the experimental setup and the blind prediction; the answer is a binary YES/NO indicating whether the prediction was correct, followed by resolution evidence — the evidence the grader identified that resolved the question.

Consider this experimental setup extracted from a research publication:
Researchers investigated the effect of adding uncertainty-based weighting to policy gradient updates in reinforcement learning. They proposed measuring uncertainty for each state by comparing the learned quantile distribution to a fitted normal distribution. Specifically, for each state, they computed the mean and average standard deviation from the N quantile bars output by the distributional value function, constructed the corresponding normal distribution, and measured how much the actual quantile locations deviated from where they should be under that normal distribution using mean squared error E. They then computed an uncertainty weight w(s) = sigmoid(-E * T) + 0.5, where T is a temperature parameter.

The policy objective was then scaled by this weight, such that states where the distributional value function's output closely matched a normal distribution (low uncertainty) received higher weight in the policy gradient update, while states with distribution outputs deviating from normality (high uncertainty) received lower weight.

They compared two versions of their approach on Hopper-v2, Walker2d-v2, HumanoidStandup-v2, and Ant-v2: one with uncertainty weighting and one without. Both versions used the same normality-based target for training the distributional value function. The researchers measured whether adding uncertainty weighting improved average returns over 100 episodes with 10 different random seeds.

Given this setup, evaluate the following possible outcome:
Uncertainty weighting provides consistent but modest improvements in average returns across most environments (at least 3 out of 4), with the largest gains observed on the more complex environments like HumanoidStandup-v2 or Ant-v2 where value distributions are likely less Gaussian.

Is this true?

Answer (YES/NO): NO